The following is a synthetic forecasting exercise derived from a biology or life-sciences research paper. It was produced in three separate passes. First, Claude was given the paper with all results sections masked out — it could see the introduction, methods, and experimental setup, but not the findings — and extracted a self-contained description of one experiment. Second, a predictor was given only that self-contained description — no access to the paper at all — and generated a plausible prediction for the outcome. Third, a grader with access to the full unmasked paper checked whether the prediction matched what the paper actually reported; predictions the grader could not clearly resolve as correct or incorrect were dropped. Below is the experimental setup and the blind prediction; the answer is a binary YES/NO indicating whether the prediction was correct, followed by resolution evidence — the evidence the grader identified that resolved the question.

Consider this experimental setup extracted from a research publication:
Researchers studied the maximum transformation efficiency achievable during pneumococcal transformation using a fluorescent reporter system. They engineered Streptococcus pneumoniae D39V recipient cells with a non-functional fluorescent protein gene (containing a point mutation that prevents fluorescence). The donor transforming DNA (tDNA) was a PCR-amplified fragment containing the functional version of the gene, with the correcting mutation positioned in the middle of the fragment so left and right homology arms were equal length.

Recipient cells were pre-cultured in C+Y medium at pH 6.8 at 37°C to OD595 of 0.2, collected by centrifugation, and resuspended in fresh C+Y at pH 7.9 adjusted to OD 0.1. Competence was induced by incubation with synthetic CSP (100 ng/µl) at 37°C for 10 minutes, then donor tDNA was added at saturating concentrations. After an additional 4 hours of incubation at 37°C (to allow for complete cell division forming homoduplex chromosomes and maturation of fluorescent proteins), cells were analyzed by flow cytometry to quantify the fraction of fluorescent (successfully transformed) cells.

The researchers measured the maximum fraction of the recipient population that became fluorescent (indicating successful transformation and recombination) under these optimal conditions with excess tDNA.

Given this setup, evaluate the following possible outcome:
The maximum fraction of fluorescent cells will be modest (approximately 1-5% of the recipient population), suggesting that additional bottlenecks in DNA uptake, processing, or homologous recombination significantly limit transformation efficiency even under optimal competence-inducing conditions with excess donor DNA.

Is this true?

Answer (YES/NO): NO